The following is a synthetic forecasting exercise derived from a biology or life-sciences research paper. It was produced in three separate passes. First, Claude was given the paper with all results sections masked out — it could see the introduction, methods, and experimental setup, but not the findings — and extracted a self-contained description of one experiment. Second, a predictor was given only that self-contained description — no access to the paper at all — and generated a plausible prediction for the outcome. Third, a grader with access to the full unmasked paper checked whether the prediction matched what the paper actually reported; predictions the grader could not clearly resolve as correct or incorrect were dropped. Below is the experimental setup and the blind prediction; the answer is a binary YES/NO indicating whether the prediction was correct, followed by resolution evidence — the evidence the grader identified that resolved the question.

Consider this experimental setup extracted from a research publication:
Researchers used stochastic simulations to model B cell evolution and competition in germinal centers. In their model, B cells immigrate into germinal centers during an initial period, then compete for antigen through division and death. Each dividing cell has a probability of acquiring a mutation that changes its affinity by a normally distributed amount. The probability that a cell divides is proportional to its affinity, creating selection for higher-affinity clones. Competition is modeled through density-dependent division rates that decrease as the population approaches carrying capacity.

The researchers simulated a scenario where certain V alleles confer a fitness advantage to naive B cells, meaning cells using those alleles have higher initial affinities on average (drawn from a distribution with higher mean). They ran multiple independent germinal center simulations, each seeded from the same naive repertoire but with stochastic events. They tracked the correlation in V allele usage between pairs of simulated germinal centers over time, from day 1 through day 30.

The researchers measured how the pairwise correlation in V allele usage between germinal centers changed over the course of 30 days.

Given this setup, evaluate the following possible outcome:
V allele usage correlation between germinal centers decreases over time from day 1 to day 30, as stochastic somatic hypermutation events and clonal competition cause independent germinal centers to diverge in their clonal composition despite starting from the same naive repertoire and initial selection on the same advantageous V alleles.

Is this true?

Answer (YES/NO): YES